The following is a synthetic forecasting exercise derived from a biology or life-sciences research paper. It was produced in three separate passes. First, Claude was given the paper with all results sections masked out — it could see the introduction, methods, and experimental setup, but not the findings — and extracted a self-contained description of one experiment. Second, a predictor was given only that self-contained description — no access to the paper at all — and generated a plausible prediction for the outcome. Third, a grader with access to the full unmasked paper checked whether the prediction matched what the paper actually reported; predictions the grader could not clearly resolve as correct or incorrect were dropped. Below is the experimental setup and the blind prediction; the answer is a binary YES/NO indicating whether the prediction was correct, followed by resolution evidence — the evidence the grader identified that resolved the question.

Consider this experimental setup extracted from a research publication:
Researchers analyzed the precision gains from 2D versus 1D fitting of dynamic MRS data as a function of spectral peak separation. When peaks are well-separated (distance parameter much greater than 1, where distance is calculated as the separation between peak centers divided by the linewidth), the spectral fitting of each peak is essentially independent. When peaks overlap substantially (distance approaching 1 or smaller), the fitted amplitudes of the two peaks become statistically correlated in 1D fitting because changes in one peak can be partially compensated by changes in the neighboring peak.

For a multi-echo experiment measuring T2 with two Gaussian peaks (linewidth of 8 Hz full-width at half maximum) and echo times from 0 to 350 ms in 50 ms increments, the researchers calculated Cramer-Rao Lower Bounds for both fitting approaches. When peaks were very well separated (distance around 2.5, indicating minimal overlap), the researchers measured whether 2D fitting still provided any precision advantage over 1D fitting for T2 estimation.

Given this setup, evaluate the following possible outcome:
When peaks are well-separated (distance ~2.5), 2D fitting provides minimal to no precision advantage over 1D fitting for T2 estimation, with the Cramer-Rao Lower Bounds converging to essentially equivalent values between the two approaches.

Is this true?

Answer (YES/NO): NO